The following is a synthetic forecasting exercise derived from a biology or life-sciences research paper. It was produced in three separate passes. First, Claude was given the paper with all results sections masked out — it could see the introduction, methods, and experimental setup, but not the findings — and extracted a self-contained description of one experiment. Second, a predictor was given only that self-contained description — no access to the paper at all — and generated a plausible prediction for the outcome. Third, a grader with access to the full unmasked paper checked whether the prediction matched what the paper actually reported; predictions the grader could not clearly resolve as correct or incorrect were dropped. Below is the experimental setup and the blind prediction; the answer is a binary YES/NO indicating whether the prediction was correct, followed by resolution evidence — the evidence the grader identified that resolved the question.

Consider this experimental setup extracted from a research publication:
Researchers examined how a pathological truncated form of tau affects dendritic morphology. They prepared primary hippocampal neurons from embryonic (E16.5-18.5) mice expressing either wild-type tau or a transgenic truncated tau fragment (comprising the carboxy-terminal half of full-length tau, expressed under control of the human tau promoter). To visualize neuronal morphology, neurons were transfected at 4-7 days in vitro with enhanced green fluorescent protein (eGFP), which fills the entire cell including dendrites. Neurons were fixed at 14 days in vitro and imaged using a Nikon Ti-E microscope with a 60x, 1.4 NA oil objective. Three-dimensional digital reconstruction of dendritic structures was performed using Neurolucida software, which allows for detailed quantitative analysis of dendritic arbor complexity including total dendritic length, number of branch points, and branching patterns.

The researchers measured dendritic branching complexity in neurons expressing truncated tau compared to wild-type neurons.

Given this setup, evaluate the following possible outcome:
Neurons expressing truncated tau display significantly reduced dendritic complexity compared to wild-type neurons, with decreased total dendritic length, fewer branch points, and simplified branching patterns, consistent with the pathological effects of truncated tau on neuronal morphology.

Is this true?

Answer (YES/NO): YES